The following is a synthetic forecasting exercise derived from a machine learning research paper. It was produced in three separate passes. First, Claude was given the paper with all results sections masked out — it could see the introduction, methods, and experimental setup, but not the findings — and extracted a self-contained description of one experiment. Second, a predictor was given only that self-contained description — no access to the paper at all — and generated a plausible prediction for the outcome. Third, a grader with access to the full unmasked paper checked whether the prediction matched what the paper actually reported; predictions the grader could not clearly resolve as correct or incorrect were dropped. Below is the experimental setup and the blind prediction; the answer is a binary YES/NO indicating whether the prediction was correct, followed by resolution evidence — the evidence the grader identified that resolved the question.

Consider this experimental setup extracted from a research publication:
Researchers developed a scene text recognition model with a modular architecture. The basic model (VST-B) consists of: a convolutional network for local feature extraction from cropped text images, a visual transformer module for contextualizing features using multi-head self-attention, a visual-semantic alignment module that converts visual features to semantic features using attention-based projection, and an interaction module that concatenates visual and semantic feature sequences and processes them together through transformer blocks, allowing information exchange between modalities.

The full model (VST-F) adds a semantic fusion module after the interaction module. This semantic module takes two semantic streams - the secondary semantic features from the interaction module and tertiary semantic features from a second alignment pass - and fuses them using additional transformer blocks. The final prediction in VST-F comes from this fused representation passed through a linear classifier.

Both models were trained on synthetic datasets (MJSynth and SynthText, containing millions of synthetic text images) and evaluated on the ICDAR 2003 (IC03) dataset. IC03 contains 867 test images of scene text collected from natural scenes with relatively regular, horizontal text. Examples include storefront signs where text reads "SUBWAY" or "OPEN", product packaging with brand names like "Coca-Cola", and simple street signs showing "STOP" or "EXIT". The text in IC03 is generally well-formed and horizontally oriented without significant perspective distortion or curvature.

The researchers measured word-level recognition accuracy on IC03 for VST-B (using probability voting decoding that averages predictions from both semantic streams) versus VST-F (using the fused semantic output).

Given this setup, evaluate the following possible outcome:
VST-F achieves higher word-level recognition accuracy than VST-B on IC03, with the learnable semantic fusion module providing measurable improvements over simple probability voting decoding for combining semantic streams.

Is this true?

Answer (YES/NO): YES